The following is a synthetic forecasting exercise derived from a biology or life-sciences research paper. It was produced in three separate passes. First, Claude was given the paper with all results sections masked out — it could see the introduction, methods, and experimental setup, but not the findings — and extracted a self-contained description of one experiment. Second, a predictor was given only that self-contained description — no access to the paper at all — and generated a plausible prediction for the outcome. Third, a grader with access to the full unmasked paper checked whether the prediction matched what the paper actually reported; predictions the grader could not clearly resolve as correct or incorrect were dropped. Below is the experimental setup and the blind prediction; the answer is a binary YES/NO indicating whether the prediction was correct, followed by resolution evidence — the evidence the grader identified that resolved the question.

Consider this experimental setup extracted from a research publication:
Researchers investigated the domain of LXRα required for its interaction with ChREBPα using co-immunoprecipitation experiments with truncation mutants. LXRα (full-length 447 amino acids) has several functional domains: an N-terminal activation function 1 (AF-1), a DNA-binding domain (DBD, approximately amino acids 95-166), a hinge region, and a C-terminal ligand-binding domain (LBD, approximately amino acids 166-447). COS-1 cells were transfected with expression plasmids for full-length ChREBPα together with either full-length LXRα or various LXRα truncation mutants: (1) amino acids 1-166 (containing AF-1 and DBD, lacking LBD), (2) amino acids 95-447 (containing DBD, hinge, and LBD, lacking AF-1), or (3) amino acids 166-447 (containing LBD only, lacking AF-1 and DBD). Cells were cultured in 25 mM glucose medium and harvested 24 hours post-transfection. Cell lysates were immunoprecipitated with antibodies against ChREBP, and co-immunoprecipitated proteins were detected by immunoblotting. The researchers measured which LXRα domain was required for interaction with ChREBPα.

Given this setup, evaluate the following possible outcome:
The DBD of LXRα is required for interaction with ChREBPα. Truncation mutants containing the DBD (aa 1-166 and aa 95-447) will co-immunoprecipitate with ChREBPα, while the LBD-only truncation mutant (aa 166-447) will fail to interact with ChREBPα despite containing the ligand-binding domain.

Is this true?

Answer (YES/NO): NO